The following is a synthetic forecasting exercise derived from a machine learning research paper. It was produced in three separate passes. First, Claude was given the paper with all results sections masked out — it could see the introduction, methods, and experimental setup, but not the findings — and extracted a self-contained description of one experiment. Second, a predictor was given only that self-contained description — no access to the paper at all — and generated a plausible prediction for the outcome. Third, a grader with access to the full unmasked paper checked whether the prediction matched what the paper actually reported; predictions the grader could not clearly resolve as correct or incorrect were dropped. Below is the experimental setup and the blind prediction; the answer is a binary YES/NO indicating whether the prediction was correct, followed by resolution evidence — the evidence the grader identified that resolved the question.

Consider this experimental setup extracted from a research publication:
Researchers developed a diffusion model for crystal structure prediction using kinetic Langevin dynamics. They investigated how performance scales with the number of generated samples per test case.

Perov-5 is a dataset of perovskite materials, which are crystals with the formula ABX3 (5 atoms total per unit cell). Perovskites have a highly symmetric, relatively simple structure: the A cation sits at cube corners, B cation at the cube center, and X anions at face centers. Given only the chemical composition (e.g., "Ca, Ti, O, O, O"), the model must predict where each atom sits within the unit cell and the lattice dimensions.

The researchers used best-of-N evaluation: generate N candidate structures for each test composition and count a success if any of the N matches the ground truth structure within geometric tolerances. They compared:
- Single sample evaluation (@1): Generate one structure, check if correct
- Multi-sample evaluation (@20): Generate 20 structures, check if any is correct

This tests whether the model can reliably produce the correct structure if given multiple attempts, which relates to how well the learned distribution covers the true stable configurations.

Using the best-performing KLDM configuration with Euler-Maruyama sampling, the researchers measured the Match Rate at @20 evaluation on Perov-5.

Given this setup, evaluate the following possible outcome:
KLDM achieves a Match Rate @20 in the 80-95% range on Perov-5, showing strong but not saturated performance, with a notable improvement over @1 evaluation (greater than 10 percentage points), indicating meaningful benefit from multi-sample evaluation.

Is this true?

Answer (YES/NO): NO